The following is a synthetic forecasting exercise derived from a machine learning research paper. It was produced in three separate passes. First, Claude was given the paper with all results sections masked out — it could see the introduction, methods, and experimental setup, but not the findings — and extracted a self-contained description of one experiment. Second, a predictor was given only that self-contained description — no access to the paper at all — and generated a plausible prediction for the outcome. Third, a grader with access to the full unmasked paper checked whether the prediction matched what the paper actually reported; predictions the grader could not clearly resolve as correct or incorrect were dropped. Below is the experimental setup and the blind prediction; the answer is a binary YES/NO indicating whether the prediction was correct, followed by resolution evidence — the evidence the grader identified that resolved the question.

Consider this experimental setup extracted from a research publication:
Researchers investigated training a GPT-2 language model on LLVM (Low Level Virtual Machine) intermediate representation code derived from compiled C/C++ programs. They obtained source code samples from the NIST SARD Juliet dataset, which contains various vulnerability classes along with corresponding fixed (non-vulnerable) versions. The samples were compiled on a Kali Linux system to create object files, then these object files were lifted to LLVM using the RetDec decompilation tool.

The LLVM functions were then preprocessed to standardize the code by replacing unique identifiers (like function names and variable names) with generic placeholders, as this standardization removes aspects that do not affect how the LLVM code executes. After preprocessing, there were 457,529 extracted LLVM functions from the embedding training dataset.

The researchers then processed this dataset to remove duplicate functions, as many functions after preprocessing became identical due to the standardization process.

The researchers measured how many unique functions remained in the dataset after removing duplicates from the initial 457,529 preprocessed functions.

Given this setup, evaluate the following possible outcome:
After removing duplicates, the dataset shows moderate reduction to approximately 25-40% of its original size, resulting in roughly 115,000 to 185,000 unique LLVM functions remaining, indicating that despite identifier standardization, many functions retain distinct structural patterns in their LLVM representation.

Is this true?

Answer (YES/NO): NO